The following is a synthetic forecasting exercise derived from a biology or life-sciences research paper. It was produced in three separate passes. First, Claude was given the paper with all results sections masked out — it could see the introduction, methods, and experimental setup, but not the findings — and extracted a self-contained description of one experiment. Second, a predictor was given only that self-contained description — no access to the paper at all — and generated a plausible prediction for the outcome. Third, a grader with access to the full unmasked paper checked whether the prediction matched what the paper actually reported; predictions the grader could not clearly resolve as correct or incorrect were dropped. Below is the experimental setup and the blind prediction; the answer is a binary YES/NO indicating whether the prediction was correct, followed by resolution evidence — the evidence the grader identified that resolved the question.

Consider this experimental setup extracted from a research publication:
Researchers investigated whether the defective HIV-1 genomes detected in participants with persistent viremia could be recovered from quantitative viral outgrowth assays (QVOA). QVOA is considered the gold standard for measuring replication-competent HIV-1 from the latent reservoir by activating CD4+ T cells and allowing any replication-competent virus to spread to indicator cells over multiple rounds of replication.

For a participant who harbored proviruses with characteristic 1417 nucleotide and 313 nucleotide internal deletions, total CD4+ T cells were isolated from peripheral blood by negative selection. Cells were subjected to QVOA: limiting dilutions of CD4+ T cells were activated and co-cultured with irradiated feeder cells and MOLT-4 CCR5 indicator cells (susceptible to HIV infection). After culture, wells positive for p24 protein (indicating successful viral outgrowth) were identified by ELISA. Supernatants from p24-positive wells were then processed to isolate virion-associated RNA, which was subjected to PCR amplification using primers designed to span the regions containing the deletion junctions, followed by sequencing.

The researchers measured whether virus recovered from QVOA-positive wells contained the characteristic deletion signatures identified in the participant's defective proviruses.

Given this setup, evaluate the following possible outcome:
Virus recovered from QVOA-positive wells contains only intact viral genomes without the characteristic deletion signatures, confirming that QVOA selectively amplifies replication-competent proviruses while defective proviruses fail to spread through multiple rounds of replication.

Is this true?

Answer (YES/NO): NO